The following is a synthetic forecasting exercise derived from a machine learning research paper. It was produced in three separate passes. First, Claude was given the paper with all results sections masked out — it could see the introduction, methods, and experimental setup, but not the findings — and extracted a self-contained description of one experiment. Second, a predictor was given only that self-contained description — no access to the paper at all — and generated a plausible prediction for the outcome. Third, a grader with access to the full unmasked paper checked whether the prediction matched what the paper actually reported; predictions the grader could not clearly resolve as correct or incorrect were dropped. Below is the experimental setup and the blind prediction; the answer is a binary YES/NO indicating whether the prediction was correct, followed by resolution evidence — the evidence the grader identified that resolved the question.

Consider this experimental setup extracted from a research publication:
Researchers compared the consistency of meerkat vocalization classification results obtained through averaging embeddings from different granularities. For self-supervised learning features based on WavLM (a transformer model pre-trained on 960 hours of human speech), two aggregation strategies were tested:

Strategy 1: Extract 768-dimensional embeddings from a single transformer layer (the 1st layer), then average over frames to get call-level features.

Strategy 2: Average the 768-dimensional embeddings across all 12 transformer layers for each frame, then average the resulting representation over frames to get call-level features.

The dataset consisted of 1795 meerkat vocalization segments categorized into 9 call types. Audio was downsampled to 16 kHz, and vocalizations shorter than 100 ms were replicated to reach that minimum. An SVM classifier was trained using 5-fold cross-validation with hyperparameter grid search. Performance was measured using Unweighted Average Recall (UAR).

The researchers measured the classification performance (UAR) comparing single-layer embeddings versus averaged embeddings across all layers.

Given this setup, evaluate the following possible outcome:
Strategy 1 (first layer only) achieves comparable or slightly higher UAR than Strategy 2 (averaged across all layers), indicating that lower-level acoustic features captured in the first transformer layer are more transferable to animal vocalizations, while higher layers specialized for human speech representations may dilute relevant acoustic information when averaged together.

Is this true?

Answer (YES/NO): NO